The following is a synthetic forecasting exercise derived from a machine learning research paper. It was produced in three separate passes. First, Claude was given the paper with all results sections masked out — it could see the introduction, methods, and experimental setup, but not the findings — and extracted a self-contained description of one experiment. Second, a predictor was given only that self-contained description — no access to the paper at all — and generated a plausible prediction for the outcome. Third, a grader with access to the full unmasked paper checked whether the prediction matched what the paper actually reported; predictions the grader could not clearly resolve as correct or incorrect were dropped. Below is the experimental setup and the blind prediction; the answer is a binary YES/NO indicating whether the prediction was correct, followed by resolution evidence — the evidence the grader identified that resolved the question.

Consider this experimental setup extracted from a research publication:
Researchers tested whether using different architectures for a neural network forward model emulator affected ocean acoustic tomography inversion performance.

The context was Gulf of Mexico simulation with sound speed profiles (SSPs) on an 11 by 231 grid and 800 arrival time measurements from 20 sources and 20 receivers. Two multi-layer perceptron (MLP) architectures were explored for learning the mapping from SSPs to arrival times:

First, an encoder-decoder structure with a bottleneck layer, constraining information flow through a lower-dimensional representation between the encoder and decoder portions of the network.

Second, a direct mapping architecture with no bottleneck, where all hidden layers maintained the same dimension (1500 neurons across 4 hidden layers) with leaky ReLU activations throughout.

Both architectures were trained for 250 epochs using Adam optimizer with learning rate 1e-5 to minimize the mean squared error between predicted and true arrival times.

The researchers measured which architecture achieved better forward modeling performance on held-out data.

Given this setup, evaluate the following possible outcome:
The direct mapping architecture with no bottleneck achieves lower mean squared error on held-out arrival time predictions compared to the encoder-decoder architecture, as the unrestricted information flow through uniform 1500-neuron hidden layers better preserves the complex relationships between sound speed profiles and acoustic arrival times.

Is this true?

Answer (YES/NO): YES